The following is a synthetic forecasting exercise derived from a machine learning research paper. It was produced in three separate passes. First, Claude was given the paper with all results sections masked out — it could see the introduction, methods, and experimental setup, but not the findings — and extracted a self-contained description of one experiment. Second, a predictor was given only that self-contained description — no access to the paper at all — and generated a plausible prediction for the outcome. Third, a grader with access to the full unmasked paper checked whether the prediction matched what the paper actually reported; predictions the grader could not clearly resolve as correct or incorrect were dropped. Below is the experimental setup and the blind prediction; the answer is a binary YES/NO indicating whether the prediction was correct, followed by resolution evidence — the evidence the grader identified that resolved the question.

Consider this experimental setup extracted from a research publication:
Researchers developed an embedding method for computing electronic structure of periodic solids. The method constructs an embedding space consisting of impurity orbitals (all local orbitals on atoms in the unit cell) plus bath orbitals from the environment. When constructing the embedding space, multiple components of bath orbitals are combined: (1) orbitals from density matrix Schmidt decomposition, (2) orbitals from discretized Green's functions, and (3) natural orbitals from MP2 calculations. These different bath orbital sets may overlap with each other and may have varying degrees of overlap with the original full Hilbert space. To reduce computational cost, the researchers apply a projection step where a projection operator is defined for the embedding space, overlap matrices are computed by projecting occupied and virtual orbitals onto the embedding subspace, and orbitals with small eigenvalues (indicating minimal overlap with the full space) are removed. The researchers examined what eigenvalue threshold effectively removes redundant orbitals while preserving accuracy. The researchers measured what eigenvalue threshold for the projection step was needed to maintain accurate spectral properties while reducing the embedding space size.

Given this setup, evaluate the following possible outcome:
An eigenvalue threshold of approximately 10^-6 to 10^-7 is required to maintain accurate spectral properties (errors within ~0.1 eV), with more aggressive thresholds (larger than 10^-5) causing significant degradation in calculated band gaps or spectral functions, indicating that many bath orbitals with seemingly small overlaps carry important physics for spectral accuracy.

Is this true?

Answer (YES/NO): NO